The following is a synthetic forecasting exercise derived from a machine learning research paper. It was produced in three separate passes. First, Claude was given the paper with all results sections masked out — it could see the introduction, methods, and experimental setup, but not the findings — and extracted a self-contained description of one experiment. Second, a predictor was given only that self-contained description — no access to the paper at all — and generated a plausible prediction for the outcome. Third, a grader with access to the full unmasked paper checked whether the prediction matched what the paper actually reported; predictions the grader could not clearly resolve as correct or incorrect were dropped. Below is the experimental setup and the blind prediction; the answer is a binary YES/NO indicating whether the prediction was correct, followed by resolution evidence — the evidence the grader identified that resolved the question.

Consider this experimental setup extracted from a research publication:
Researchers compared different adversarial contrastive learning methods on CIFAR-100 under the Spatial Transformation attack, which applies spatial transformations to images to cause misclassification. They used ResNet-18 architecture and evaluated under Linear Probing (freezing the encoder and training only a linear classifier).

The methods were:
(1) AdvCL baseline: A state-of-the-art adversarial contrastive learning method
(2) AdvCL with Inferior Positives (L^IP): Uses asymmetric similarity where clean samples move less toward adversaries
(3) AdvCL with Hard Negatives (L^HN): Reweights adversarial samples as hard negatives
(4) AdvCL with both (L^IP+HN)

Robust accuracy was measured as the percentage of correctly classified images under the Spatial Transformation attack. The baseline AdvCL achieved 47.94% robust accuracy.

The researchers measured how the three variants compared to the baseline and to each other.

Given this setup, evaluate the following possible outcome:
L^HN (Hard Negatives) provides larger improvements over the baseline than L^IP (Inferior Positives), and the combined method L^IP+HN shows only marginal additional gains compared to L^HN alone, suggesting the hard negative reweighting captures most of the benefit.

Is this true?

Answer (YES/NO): YES